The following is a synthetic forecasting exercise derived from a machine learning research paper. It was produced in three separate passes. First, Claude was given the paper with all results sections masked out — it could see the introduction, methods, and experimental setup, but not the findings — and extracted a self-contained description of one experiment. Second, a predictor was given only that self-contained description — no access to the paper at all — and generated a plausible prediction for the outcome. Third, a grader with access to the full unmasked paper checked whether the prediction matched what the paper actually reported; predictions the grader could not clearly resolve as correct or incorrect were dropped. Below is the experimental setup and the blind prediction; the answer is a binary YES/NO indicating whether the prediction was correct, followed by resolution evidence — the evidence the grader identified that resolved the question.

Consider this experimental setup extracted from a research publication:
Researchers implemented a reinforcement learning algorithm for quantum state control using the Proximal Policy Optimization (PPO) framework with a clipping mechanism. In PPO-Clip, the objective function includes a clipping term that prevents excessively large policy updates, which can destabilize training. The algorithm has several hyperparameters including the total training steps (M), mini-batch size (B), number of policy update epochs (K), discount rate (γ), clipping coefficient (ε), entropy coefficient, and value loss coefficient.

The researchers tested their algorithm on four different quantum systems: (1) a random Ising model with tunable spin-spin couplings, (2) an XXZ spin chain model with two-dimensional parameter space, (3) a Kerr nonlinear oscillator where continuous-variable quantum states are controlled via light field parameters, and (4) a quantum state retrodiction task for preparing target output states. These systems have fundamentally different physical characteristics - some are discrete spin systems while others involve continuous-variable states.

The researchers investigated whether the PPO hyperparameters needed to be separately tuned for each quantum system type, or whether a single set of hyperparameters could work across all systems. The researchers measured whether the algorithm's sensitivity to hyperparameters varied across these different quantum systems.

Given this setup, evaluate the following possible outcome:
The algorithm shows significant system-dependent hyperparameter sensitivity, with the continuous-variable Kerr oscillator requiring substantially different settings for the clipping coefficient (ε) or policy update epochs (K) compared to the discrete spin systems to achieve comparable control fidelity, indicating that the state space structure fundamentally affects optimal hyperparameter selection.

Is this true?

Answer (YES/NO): NO